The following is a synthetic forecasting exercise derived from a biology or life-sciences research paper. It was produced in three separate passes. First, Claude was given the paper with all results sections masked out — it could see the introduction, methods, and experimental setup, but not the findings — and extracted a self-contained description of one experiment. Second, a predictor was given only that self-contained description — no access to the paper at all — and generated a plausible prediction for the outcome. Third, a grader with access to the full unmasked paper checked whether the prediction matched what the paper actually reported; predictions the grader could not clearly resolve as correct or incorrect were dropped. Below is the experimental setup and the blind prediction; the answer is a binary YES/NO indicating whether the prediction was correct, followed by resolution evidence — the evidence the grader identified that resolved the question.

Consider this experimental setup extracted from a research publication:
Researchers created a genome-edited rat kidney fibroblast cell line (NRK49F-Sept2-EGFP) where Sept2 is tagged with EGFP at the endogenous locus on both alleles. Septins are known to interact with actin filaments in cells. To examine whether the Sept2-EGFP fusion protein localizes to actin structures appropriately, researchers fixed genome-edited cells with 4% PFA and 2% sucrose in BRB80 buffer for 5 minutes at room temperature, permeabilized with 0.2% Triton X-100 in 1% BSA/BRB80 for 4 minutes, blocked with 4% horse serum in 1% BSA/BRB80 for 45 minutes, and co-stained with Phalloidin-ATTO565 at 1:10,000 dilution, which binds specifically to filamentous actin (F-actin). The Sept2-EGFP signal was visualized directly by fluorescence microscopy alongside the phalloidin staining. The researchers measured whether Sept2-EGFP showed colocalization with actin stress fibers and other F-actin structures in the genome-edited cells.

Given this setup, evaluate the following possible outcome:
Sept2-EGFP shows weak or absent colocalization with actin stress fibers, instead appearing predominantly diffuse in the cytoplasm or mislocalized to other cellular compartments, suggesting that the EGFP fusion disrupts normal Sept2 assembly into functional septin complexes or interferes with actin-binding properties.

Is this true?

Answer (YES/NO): NO